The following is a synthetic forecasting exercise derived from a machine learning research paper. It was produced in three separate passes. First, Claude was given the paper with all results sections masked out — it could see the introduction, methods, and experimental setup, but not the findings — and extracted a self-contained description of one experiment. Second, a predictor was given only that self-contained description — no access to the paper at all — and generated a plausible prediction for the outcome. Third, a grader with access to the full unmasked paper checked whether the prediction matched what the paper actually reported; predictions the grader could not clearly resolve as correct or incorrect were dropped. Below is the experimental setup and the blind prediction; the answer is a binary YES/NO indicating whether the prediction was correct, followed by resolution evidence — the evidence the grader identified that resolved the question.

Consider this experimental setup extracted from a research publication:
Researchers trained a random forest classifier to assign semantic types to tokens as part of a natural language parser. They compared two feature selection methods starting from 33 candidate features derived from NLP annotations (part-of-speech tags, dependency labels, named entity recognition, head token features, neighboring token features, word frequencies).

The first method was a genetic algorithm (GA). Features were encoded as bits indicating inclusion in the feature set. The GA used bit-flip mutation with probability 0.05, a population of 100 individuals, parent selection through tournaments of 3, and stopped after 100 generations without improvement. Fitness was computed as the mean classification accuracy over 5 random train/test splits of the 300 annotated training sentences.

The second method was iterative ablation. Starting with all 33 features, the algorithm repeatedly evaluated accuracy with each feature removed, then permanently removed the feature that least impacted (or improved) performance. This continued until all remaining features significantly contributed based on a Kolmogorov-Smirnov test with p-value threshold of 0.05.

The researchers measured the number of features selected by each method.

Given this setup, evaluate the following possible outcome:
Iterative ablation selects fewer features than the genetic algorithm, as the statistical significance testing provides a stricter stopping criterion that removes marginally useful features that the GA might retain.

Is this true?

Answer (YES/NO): YES